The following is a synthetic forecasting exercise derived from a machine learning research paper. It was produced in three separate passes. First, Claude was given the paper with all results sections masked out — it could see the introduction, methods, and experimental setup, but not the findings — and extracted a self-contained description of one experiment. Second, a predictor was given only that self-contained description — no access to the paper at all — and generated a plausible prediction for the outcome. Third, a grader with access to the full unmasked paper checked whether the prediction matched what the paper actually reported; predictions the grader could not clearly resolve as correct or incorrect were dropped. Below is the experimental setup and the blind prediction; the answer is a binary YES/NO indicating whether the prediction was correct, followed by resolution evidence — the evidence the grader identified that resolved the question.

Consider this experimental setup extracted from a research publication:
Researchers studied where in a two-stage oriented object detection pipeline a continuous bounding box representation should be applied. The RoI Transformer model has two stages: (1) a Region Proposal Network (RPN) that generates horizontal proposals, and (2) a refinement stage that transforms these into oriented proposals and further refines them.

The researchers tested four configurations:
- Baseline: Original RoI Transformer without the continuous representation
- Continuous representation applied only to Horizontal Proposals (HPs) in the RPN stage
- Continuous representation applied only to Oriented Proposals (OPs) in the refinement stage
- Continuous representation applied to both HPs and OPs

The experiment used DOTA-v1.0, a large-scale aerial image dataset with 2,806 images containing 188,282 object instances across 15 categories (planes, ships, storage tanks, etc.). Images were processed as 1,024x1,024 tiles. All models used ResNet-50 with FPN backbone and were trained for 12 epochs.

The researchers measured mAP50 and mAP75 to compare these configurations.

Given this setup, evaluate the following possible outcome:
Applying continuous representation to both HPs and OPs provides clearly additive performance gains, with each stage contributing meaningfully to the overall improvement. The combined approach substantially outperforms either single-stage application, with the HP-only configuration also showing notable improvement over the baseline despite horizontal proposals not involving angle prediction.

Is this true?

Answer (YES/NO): NO